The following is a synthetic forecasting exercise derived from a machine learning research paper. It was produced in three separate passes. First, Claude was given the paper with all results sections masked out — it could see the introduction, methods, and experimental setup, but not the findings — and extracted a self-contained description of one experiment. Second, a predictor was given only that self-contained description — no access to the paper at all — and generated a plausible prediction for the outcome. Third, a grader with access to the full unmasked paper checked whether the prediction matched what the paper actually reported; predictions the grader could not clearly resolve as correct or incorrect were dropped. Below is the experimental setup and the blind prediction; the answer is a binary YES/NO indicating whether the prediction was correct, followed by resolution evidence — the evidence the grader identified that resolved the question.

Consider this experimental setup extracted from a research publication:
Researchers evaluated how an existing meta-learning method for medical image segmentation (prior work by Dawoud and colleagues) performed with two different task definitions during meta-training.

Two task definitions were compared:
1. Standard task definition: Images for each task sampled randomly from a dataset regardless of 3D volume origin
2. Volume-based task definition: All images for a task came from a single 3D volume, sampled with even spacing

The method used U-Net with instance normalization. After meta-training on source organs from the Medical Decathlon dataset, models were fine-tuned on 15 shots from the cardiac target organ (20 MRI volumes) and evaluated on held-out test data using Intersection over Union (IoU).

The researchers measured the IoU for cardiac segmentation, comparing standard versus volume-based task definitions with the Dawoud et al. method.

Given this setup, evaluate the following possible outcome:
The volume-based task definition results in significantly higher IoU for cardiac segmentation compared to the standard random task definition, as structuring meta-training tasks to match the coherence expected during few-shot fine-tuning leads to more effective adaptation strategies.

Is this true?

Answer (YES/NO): NO